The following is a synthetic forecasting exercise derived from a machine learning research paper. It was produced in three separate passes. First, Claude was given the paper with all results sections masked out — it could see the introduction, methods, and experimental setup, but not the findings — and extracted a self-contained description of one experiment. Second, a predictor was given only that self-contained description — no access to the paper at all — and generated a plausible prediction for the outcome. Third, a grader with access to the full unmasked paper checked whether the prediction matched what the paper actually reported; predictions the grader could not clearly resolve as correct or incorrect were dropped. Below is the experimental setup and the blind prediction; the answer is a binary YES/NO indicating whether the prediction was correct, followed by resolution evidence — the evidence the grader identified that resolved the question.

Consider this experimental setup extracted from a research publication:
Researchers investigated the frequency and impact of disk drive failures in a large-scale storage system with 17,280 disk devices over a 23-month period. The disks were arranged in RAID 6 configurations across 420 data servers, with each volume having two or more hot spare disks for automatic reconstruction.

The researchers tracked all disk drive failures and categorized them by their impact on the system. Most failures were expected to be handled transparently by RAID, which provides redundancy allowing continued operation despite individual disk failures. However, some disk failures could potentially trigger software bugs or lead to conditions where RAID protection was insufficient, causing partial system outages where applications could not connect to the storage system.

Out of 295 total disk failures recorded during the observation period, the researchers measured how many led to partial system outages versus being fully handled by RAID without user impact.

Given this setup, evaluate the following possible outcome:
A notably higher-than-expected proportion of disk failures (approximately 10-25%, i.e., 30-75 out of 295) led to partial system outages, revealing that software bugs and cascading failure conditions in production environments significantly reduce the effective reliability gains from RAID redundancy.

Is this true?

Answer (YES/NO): NO